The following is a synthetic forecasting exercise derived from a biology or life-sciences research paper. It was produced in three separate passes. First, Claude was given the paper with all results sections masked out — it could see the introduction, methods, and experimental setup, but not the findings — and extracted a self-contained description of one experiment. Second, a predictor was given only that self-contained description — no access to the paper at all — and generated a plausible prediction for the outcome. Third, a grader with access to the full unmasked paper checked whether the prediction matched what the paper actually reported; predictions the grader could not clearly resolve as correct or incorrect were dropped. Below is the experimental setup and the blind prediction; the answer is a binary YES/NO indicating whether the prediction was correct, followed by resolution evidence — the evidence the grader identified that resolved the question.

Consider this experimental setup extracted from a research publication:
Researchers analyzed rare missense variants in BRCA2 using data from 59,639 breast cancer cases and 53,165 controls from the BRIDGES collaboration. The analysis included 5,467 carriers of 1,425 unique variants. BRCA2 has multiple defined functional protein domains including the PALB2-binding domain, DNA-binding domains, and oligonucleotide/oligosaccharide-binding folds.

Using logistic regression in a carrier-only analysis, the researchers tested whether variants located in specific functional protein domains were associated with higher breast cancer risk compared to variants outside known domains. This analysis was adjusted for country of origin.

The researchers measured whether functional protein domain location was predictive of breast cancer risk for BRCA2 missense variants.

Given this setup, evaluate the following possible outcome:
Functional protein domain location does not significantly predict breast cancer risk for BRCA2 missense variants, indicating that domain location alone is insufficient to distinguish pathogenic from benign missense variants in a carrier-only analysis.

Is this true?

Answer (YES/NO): YES